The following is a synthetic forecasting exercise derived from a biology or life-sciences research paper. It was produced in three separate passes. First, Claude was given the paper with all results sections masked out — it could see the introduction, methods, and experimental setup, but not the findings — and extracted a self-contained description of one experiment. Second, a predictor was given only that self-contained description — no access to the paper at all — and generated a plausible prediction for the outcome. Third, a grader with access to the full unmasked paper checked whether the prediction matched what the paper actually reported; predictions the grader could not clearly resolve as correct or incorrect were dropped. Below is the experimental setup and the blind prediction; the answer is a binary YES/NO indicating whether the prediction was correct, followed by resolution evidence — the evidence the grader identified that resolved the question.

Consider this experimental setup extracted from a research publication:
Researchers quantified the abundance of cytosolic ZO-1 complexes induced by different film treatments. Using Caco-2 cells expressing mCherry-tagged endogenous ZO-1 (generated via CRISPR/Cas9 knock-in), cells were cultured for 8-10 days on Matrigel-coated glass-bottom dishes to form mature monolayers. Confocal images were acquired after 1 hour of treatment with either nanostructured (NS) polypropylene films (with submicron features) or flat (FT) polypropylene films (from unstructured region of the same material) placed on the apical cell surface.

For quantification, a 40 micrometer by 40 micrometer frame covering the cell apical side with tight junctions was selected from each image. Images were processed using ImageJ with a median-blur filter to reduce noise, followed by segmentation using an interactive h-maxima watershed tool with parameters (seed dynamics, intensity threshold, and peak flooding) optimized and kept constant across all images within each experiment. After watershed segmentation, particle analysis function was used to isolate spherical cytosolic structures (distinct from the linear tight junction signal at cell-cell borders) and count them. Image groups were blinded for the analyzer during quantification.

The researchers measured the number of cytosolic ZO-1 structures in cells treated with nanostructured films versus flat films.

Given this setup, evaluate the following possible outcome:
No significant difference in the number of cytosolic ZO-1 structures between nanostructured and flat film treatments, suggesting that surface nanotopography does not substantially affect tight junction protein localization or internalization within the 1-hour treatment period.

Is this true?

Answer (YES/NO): NO